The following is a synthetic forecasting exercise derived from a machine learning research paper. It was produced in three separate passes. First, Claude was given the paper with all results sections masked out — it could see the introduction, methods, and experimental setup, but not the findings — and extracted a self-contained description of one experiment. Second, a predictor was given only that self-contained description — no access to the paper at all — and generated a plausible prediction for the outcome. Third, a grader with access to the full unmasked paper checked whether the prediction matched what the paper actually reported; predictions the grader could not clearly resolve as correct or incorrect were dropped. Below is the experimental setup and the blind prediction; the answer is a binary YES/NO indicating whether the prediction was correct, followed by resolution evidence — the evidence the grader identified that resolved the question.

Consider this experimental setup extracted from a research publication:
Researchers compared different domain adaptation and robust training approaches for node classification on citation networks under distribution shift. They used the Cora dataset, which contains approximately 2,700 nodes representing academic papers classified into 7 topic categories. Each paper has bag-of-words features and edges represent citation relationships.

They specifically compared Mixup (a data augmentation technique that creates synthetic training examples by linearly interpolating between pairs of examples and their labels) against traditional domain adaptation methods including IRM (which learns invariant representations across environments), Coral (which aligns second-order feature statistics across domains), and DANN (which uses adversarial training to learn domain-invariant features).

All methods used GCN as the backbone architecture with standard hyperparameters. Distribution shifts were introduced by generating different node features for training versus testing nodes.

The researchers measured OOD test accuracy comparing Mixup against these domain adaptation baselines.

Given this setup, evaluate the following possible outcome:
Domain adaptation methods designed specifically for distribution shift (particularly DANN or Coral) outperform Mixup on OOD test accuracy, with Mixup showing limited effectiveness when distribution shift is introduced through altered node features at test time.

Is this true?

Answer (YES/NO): NO